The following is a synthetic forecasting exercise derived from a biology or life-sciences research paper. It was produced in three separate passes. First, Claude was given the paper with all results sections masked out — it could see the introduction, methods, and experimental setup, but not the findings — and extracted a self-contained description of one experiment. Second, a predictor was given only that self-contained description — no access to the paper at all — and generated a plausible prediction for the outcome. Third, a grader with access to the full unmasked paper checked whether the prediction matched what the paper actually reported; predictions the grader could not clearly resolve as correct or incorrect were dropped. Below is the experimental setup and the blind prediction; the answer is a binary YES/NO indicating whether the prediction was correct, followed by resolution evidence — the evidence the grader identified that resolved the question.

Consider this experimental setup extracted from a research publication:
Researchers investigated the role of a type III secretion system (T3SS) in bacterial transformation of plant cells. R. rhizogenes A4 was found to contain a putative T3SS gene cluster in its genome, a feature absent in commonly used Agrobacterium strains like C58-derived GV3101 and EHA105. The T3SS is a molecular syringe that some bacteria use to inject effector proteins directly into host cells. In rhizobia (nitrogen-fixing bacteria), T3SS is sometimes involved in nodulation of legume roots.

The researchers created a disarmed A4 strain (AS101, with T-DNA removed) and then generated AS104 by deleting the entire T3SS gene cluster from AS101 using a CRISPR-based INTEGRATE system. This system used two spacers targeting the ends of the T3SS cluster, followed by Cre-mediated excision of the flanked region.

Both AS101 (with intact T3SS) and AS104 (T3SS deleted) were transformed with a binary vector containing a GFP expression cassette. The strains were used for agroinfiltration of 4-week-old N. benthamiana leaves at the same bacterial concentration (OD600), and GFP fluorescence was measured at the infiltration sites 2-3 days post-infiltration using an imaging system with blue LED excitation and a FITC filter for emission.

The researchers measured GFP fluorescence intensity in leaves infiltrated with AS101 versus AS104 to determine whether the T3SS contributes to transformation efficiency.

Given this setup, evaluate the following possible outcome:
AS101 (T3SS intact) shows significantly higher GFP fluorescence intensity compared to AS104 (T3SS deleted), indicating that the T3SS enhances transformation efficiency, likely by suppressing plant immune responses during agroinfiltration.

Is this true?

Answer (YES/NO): NO